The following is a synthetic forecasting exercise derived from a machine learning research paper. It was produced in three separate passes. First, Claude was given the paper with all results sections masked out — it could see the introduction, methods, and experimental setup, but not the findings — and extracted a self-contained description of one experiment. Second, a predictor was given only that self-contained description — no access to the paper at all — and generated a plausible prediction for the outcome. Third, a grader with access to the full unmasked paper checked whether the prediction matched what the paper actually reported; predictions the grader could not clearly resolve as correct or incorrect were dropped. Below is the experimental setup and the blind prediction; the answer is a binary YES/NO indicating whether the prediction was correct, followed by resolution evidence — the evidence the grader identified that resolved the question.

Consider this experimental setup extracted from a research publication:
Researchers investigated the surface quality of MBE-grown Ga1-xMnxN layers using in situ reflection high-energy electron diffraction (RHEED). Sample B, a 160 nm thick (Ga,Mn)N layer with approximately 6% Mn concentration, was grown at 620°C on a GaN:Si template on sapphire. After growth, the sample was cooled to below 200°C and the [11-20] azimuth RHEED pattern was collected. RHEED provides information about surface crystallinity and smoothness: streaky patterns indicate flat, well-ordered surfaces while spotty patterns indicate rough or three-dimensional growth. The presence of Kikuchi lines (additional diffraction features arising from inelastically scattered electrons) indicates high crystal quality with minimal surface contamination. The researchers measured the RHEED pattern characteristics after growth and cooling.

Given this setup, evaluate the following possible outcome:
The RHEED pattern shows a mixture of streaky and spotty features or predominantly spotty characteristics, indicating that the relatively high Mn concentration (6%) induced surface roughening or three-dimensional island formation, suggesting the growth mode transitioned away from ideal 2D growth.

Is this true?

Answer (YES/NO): NO